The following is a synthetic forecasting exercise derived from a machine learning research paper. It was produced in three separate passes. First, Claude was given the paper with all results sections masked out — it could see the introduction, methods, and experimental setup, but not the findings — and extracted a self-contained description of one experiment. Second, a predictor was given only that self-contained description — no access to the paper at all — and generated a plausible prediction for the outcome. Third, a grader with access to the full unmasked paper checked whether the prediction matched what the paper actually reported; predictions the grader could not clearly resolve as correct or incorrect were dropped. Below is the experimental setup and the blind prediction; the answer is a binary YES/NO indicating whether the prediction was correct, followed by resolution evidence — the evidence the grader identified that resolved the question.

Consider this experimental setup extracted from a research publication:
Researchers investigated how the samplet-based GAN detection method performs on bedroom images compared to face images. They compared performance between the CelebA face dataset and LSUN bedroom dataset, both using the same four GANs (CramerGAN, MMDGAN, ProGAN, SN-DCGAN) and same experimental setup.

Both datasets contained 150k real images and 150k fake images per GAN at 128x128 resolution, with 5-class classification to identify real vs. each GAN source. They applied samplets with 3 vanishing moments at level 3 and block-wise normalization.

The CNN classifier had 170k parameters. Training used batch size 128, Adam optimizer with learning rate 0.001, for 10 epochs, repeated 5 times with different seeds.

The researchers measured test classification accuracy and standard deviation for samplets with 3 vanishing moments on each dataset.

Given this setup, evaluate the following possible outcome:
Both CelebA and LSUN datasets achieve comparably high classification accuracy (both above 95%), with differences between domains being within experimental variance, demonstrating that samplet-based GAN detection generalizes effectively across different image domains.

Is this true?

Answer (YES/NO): NO